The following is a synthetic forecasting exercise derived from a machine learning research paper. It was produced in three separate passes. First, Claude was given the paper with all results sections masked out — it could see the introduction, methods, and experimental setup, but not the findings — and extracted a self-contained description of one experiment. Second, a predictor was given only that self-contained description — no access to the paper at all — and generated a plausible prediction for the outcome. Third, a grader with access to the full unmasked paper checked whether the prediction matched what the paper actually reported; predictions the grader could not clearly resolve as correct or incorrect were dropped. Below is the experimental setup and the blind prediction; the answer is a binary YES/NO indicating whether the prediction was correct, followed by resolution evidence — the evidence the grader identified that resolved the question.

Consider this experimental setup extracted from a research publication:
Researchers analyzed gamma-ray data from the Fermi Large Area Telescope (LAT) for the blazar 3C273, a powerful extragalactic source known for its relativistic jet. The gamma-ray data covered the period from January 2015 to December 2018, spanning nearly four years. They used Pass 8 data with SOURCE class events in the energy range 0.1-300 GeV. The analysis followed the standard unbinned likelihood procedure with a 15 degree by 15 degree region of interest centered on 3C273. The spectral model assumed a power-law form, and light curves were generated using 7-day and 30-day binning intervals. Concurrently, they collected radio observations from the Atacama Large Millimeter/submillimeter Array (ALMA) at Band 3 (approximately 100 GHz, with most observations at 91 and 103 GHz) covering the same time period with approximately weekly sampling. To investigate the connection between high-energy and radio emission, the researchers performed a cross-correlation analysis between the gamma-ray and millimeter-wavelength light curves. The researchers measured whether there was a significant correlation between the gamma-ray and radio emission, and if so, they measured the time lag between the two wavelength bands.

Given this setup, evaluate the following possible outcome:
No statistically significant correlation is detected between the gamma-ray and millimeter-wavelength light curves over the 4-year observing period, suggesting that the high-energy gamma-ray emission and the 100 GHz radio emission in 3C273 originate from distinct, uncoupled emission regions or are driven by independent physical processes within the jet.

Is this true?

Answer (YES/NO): NO